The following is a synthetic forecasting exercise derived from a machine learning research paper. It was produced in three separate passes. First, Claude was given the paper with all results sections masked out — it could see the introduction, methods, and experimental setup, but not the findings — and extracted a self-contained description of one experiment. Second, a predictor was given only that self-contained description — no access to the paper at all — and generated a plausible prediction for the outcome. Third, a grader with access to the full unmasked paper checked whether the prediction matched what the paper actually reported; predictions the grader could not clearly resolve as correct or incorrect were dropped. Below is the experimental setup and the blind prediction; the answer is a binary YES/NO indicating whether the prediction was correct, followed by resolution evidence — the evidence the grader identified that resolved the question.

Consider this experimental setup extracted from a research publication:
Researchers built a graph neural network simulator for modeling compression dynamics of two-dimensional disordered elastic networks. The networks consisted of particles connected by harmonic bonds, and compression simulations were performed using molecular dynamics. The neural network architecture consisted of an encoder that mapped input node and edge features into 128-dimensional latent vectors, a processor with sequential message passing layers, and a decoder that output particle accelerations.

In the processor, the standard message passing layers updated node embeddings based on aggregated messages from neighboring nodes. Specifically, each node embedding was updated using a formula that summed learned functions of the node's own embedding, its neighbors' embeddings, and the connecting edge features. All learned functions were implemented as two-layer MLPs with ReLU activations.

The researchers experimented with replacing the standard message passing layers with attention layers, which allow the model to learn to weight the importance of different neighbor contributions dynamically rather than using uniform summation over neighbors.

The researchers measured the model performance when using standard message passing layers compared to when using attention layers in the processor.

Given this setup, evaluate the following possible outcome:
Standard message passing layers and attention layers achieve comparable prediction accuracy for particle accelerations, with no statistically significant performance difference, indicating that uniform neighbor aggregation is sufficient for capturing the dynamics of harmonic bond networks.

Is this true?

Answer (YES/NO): YES